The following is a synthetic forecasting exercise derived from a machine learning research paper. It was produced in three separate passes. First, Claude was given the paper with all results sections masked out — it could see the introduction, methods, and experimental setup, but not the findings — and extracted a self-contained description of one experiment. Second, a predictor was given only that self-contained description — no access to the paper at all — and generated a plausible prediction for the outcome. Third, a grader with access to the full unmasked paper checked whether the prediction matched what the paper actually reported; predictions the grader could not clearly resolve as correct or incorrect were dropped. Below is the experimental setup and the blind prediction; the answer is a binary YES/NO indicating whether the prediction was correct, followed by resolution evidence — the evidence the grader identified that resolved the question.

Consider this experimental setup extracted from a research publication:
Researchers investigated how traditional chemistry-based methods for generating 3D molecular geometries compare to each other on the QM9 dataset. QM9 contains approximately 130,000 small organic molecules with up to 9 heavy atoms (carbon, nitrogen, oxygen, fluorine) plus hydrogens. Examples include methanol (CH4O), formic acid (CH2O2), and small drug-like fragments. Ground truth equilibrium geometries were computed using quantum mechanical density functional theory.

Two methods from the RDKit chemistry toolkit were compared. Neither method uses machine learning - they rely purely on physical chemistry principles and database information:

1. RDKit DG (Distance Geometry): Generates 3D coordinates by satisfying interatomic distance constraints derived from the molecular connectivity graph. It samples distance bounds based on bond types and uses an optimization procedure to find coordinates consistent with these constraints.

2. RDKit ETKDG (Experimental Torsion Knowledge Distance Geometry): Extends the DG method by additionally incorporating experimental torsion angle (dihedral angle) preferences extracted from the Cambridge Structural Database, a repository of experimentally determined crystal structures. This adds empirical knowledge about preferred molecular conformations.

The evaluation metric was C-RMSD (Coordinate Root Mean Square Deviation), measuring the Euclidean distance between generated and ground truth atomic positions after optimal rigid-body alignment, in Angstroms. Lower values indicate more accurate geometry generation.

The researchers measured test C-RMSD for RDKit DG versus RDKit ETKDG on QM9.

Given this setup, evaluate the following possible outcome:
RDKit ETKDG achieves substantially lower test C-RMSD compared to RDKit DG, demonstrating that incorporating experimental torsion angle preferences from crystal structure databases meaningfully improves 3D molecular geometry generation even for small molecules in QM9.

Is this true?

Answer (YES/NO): NO